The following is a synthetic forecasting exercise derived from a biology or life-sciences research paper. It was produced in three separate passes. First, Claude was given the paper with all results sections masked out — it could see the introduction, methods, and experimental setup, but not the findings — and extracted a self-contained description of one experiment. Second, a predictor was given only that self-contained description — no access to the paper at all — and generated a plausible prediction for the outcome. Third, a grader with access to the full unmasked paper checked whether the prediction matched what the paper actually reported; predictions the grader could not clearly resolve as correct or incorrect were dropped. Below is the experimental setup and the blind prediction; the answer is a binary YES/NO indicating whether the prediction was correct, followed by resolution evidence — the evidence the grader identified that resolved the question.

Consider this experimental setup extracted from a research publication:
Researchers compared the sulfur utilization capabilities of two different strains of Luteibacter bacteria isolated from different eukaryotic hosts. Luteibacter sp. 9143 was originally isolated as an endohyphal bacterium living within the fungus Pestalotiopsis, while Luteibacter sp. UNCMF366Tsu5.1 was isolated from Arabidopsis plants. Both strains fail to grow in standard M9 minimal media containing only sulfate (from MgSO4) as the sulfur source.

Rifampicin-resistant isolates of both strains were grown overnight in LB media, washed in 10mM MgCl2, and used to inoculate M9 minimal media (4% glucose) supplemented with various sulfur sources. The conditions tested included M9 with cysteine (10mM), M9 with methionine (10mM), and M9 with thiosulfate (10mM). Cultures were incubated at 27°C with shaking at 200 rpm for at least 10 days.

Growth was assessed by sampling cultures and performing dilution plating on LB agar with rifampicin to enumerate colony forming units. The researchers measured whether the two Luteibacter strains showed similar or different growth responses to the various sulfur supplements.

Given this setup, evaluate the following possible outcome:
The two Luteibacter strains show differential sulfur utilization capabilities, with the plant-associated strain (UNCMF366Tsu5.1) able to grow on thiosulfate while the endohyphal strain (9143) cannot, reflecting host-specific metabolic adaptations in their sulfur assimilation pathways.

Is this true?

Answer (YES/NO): NO